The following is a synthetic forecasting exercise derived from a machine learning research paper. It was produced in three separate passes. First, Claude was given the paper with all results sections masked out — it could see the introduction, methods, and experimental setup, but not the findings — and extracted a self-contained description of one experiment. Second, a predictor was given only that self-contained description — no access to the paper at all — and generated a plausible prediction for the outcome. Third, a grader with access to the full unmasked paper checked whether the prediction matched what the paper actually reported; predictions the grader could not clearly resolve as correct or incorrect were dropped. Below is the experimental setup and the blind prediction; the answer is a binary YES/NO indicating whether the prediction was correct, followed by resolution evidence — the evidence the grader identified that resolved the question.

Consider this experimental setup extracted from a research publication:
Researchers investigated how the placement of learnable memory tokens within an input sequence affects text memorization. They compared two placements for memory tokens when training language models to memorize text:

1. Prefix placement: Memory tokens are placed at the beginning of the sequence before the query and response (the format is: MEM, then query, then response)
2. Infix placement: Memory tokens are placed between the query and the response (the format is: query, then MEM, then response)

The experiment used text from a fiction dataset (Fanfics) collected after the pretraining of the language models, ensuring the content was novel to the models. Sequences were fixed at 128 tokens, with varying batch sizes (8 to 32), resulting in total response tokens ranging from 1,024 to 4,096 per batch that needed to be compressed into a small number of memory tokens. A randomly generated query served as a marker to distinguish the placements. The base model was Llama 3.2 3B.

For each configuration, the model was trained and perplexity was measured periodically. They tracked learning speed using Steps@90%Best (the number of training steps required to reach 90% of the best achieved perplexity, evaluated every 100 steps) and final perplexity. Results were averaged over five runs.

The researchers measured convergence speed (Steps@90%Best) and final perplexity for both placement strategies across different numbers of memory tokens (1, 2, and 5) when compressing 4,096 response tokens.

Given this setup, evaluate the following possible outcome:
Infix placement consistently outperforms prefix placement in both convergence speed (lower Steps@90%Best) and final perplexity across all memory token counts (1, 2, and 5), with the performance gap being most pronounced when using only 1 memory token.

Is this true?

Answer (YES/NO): NO